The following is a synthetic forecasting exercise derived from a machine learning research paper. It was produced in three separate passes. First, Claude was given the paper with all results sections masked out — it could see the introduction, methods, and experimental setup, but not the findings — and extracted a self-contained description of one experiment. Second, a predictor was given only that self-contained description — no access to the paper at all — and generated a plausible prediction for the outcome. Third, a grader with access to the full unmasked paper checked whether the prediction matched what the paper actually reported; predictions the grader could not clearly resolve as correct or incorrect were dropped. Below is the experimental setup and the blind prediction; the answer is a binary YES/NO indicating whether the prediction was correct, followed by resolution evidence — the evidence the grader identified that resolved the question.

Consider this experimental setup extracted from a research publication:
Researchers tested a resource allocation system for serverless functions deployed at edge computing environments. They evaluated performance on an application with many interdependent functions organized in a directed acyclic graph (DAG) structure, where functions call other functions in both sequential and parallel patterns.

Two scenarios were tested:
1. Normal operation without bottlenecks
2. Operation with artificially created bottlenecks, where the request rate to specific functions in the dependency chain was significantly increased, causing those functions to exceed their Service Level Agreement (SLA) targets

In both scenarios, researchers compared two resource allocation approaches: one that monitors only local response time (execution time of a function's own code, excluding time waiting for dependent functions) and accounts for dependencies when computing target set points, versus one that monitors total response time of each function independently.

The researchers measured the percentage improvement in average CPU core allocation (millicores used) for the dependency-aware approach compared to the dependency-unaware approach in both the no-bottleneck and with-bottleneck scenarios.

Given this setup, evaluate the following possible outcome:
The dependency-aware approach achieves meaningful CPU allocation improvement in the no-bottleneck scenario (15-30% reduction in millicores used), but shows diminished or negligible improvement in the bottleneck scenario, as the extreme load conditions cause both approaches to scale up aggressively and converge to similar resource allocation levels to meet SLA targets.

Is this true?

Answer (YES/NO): NO